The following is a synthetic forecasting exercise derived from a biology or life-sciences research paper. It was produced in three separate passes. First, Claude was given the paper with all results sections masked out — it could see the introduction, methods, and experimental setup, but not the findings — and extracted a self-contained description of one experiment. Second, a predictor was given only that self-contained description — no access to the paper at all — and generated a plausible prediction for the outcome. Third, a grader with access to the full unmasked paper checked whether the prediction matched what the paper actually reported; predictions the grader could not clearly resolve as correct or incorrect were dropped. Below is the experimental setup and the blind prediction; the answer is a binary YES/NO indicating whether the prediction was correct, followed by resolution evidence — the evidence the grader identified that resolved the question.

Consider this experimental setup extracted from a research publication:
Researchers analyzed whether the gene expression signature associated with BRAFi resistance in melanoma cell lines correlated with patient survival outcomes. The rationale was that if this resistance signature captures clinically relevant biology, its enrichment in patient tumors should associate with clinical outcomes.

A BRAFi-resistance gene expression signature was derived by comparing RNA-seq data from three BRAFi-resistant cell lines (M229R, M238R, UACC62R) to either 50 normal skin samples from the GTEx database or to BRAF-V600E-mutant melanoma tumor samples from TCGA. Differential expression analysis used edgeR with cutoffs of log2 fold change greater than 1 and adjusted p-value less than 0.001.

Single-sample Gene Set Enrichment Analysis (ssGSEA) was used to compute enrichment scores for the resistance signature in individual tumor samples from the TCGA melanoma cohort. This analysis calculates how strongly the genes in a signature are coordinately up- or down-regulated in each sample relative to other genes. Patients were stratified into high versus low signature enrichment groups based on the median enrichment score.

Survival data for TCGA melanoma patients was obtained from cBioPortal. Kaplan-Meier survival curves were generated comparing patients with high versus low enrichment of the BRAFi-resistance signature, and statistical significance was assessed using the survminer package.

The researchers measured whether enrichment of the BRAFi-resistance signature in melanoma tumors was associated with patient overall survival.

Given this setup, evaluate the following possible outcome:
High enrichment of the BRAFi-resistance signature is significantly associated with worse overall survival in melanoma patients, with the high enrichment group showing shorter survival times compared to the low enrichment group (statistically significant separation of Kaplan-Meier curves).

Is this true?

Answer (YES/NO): YES